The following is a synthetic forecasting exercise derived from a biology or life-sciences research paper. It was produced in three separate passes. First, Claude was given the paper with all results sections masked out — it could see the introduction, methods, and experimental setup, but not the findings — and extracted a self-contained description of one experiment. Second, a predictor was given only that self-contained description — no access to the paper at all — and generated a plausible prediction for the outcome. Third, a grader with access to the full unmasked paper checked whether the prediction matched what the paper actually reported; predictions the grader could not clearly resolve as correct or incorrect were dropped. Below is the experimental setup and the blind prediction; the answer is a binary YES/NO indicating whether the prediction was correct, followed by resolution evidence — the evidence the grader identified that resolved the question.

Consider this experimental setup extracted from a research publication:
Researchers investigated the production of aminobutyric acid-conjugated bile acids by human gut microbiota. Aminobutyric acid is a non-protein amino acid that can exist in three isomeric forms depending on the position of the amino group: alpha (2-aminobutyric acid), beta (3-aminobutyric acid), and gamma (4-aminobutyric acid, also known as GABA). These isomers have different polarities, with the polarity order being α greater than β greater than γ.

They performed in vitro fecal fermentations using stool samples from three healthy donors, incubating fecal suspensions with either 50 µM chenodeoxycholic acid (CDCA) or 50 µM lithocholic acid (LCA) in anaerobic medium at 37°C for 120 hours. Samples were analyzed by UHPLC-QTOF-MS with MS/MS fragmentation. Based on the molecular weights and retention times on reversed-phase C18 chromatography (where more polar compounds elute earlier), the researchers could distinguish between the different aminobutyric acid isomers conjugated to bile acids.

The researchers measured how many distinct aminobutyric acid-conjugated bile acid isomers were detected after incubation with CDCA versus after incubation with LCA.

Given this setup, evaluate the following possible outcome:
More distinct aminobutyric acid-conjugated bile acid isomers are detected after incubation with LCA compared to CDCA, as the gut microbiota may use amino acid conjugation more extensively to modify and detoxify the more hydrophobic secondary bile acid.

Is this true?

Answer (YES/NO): NO